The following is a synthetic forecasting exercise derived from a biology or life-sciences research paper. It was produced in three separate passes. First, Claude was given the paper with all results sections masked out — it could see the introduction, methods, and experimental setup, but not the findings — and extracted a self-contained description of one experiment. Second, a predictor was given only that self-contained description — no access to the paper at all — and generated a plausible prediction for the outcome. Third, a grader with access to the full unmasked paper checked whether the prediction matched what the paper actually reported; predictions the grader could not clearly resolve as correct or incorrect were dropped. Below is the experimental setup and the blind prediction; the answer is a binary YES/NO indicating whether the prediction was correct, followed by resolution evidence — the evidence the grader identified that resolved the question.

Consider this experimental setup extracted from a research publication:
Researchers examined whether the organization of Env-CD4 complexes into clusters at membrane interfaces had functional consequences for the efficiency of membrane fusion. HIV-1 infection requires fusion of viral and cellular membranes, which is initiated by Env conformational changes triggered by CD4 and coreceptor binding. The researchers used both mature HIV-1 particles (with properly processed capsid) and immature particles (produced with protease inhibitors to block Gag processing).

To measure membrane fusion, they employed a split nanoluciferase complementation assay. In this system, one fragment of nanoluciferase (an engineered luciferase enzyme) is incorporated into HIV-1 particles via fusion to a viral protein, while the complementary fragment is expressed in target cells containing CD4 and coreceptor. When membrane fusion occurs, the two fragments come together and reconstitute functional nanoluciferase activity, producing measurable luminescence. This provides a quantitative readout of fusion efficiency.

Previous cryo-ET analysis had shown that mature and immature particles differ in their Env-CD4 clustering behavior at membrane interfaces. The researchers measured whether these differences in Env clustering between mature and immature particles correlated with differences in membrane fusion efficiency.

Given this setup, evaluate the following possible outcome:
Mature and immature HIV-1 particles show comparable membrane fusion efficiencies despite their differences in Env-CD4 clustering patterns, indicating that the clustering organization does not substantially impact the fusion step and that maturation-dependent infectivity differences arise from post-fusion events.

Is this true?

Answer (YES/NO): NO